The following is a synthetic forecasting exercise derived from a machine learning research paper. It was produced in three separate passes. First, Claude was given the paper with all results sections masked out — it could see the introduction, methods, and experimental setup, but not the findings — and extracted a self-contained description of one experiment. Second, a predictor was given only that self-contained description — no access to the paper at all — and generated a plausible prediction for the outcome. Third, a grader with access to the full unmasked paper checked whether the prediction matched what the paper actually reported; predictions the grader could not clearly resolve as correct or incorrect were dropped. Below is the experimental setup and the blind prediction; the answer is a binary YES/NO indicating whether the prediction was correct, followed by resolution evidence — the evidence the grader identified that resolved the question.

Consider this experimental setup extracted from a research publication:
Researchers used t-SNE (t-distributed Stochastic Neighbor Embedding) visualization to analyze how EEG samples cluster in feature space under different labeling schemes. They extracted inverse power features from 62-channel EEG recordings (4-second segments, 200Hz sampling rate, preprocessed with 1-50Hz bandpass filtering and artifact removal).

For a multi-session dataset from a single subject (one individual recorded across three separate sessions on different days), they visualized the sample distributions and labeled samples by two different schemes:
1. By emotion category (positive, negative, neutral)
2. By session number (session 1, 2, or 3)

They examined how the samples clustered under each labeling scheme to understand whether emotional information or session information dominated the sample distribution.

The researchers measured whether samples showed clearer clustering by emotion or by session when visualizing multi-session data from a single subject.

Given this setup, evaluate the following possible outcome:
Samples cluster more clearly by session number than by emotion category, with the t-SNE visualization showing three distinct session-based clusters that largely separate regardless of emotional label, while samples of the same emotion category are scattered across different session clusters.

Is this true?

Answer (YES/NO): YES